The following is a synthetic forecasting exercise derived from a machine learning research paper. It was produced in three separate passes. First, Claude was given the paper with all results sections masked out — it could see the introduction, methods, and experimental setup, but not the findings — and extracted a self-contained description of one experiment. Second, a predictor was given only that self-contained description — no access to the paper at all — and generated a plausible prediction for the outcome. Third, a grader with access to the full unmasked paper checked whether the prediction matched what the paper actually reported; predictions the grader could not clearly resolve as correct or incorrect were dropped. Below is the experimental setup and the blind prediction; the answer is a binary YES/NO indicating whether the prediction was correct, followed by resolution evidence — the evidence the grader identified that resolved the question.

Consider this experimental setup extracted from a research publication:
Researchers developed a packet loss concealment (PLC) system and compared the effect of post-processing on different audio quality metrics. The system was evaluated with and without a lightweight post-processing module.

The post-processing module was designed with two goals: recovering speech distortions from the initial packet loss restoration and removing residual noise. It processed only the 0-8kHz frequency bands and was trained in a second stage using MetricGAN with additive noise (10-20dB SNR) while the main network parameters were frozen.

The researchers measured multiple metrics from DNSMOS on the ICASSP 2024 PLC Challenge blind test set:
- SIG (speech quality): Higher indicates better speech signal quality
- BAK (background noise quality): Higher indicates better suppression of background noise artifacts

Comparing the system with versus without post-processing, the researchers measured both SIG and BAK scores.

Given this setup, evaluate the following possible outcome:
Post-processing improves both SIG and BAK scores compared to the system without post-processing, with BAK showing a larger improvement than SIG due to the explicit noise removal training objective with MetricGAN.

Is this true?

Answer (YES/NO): NO